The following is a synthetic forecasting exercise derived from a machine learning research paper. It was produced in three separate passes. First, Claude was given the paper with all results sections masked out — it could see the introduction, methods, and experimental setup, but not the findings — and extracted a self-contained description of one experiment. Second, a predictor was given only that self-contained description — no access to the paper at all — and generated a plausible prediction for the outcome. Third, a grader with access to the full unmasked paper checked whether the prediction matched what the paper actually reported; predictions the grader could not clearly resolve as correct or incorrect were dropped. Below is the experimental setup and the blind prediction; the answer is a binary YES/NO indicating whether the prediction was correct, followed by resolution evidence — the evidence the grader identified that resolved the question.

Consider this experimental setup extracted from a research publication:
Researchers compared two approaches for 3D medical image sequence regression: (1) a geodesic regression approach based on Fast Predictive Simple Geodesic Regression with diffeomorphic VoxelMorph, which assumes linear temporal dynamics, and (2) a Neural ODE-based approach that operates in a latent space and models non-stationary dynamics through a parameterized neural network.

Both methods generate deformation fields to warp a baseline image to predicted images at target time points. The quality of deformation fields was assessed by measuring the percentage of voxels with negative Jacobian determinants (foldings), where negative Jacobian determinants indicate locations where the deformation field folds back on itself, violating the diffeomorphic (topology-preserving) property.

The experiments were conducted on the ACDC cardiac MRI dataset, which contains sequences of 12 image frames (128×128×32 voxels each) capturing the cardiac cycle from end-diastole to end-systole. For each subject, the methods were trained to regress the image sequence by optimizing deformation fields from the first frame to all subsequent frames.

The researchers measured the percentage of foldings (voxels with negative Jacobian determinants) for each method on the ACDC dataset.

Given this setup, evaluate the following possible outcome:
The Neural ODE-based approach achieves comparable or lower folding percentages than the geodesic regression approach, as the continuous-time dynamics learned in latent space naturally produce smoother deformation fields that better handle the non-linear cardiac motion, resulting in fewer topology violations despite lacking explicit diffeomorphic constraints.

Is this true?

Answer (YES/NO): NO